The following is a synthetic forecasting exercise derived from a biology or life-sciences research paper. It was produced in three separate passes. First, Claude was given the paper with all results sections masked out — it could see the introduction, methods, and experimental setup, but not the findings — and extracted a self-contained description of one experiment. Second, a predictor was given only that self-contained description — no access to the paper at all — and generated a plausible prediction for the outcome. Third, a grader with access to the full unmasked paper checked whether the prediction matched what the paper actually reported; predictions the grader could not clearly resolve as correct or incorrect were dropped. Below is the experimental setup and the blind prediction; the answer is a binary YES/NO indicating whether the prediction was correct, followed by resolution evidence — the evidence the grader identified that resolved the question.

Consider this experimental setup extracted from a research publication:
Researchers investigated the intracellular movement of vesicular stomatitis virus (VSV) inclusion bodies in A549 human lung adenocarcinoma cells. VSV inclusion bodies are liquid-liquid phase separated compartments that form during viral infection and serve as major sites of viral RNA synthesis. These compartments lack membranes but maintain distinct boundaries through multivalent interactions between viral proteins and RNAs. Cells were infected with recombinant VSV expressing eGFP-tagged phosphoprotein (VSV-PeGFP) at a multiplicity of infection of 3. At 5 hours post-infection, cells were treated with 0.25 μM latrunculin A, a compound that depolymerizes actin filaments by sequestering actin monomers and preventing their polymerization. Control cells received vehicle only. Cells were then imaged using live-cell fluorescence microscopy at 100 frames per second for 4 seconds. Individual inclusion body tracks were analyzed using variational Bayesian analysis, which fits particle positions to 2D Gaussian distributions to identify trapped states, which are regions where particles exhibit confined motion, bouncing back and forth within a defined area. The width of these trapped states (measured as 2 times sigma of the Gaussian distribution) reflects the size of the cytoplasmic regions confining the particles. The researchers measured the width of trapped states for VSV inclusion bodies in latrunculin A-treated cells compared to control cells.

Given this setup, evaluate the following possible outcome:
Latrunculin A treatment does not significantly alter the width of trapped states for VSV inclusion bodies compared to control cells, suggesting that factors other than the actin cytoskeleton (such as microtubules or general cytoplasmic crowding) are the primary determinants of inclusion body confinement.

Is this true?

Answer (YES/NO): NO